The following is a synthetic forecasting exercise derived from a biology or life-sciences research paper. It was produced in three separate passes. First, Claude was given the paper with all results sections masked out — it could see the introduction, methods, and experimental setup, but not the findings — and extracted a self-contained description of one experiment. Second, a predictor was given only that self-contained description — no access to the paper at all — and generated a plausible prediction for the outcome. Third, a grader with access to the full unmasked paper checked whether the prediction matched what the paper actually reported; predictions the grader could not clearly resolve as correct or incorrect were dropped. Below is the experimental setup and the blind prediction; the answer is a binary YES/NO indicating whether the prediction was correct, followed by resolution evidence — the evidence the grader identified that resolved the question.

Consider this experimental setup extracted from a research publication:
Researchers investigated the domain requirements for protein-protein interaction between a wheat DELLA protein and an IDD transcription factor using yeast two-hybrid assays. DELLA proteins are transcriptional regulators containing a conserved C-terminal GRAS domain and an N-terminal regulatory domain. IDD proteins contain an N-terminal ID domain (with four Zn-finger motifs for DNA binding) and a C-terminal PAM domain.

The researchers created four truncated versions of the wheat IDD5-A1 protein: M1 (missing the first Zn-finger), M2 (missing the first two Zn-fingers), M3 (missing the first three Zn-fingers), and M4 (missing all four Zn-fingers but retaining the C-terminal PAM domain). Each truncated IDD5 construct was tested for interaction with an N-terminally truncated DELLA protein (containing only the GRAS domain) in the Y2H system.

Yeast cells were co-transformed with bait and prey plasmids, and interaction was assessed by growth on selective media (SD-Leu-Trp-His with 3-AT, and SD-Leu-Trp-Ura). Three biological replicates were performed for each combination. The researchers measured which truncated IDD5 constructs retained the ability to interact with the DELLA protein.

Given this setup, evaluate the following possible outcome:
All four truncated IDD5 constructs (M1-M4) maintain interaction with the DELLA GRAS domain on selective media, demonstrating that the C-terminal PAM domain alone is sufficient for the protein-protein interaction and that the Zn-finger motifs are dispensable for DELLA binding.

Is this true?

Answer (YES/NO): NO